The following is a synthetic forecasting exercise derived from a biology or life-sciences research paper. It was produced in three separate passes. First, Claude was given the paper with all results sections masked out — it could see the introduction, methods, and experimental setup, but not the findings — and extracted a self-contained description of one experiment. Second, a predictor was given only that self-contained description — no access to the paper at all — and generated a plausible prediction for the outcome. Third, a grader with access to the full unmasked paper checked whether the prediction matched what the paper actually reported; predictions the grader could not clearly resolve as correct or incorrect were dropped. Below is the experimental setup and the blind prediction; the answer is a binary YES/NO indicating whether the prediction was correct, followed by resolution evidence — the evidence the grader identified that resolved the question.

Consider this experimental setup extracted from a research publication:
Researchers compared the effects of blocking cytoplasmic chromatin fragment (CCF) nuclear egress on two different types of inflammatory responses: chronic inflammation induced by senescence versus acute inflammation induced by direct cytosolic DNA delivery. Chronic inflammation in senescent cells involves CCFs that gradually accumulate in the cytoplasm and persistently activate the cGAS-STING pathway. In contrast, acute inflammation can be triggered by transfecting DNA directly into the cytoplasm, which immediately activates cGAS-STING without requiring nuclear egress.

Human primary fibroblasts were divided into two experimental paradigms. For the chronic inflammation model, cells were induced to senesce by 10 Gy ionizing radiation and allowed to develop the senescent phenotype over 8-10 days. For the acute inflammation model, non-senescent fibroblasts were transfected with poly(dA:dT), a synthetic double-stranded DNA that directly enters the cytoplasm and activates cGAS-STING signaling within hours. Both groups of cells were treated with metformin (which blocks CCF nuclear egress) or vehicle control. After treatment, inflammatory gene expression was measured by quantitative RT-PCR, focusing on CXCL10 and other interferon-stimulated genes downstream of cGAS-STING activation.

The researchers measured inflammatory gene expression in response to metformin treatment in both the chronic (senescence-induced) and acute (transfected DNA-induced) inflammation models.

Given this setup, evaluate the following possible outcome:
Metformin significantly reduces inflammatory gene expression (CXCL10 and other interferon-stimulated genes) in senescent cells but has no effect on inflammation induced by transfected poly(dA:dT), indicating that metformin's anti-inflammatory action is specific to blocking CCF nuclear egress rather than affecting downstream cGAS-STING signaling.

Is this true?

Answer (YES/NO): YES